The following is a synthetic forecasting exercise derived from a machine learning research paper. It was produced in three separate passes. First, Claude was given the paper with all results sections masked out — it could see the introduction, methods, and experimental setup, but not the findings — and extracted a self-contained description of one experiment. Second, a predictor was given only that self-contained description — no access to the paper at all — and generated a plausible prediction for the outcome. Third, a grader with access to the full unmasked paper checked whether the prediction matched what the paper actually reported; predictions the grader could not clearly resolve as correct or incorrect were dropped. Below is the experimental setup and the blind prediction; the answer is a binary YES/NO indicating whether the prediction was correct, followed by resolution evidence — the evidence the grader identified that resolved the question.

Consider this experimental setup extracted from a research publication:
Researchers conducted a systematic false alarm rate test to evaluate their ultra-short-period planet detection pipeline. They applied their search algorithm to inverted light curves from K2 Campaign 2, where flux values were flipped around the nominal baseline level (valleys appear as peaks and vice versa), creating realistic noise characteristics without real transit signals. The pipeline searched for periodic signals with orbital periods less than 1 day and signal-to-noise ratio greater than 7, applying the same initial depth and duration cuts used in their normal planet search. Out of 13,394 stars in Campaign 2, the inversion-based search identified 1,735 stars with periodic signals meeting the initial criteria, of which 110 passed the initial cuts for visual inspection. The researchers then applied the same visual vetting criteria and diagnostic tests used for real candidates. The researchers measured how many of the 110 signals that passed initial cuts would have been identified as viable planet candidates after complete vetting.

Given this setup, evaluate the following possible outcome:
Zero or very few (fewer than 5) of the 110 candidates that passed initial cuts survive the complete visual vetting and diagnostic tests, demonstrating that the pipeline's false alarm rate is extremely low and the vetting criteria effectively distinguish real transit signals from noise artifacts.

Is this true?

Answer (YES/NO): YES